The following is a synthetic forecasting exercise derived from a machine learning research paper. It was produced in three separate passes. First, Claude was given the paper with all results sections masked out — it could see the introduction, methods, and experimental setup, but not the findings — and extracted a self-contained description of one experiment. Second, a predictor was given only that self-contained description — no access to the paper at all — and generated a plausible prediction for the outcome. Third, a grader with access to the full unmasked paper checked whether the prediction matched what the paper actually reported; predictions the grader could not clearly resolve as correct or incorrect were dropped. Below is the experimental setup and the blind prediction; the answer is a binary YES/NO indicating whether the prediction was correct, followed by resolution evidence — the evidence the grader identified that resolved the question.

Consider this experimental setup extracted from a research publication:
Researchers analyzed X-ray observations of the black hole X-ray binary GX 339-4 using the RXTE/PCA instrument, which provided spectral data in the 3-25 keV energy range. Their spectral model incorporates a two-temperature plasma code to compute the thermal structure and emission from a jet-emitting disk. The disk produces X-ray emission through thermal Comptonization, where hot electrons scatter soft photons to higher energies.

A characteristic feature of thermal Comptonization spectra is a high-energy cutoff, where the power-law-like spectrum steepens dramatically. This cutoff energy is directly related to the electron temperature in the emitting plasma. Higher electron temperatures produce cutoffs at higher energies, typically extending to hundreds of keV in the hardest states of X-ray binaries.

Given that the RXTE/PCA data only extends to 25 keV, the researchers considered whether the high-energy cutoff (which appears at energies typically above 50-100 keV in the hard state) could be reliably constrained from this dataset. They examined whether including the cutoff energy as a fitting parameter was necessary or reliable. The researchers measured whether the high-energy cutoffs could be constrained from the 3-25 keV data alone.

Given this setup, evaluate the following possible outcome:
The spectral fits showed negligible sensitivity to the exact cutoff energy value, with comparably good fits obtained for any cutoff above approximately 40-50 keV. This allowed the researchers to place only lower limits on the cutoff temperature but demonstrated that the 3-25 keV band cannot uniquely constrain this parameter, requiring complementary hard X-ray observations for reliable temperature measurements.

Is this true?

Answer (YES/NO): NO